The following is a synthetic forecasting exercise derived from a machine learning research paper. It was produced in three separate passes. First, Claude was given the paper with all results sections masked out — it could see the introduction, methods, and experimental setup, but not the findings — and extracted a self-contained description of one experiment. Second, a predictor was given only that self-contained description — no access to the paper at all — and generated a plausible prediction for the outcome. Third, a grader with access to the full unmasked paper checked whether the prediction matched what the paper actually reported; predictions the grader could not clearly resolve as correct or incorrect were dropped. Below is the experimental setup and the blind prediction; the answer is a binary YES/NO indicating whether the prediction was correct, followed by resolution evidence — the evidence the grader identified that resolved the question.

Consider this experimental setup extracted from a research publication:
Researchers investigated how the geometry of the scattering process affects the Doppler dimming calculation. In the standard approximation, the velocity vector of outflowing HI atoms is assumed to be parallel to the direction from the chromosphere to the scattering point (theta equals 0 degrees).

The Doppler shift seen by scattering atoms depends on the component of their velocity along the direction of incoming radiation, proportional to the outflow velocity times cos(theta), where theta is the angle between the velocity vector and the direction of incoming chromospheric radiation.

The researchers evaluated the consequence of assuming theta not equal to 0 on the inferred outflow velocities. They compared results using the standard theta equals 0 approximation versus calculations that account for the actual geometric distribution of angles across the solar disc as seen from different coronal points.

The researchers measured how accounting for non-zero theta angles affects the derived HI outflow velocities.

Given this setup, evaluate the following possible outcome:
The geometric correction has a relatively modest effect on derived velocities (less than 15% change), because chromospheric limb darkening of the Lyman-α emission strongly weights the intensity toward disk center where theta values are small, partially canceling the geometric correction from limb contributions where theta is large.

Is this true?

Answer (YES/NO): NO